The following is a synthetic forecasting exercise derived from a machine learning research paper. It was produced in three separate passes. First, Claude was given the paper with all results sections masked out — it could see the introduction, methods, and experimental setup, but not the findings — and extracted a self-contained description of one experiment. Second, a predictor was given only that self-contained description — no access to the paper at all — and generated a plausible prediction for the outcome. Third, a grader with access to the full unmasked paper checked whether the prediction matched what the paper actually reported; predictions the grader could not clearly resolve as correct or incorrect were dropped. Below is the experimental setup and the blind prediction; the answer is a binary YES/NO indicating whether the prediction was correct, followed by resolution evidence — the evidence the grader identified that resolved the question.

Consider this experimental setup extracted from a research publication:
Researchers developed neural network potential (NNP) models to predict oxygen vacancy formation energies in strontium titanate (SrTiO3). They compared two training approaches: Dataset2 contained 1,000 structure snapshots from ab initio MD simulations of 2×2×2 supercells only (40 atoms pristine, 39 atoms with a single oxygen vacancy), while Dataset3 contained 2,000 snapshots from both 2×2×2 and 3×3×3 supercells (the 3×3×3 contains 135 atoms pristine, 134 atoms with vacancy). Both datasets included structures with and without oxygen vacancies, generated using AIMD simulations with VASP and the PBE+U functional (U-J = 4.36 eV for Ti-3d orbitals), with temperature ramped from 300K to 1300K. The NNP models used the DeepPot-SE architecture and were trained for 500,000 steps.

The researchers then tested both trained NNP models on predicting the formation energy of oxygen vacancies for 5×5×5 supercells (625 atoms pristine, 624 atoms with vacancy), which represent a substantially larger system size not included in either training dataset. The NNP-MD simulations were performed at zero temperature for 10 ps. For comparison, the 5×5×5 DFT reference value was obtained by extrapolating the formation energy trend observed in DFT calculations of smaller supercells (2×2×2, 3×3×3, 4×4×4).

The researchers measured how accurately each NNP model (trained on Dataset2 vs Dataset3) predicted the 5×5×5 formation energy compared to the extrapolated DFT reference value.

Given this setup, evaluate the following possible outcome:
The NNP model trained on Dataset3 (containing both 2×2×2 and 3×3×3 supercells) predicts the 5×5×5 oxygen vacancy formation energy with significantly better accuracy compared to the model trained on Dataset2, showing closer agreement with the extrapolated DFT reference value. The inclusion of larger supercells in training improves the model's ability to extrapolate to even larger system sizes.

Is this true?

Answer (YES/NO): NO